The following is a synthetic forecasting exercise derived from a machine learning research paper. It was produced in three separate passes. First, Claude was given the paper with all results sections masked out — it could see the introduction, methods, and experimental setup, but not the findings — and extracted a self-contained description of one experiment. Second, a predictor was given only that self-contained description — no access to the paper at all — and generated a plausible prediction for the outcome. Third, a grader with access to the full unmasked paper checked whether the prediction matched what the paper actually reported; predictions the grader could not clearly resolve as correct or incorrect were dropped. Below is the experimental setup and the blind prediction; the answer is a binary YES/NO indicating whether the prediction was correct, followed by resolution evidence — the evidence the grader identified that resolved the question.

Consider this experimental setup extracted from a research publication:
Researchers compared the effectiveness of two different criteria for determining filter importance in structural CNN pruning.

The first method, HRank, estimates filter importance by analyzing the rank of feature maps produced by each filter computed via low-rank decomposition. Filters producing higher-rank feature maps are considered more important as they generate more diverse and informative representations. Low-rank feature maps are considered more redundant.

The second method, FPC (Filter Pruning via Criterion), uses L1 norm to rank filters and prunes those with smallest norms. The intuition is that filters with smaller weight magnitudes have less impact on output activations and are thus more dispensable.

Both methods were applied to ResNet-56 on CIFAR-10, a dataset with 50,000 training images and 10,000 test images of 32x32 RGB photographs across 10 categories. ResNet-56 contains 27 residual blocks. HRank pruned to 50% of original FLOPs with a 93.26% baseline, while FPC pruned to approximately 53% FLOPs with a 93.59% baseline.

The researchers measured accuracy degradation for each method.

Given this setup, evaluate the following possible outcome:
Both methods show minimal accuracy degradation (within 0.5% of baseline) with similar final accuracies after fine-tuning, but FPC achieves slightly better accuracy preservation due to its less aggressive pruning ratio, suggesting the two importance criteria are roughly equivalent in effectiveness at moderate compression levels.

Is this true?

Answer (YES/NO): NO